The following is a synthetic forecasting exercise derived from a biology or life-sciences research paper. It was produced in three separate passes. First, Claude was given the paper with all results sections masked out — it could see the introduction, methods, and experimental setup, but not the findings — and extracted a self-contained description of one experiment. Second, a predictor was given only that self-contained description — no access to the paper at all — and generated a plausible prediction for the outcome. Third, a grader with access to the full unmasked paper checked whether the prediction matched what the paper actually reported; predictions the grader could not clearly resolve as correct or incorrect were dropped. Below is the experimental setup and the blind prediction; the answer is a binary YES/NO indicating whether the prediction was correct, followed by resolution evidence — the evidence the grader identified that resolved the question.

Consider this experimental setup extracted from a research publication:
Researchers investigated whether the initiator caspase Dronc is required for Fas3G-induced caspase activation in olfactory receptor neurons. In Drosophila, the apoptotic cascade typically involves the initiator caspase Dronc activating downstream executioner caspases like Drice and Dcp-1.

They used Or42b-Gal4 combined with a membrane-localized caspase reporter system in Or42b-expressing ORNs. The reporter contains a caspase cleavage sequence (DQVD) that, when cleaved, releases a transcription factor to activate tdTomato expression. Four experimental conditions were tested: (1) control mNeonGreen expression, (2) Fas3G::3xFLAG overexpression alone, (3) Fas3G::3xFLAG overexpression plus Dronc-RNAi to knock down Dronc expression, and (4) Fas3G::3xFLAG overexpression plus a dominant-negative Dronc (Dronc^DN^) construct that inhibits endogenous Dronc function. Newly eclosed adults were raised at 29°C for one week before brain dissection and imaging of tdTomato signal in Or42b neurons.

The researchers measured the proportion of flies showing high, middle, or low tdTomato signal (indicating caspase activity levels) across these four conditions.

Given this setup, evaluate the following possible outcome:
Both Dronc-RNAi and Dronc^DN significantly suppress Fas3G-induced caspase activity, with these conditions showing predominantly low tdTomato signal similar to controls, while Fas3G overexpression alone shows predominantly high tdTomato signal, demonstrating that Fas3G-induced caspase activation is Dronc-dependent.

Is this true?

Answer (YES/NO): YES